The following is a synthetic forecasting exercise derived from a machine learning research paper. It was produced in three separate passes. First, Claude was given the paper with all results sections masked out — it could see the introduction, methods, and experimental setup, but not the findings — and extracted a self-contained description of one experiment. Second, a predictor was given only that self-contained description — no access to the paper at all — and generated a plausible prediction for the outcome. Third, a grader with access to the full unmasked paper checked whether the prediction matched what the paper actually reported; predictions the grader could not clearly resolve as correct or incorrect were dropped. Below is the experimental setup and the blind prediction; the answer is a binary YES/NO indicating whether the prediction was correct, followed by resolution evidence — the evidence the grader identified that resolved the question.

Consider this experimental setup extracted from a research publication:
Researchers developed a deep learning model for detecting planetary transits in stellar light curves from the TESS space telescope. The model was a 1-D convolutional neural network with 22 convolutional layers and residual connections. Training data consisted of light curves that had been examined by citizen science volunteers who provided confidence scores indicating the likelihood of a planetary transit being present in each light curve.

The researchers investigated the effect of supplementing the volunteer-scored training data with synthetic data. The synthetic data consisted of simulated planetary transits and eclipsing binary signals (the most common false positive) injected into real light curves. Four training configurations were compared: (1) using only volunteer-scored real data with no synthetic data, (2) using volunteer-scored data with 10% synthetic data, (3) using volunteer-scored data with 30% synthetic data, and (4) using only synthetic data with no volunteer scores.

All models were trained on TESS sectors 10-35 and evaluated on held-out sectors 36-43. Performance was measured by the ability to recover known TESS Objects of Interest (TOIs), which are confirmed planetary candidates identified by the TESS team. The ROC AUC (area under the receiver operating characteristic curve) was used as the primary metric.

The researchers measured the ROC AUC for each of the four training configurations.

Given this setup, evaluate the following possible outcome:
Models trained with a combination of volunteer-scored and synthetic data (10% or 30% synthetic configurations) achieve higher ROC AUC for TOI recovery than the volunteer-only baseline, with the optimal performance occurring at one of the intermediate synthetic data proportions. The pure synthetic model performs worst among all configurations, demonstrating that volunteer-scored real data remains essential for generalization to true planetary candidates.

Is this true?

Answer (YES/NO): NO